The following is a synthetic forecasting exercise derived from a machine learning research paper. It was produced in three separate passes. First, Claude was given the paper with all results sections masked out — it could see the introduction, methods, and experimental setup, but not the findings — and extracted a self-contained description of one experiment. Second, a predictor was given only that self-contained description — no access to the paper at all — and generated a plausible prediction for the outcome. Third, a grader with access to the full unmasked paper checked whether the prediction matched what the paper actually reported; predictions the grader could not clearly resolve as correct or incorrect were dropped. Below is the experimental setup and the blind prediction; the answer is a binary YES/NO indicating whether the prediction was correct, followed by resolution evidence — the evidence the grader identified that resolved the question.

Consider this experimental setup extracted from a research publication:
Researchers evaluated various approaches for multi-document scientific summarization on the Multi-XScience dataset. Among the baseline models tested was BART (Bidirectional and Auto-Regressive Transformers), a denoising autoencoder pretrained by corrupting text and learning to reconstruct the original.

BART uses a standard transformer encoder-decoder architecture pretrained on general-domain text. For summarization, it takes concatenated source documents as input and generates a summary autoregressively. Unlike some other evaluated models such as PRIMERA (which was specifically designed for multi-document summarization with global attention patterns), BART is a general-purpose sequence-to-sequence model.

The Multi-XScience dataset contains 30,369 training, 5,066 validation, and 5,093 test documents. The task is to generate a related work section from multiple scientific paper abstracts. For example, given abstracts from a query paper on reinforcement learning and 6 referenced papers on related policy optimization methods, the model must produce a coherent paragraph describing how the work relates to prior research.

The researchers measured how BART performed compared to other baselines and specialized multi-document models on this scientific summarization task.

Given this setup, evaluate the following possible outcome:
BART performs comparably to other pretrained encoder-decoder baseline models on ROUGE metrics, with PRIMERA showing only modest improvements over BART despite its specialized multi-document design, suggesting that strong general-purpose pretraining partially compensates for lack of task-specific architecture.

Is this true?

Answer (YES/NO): NO